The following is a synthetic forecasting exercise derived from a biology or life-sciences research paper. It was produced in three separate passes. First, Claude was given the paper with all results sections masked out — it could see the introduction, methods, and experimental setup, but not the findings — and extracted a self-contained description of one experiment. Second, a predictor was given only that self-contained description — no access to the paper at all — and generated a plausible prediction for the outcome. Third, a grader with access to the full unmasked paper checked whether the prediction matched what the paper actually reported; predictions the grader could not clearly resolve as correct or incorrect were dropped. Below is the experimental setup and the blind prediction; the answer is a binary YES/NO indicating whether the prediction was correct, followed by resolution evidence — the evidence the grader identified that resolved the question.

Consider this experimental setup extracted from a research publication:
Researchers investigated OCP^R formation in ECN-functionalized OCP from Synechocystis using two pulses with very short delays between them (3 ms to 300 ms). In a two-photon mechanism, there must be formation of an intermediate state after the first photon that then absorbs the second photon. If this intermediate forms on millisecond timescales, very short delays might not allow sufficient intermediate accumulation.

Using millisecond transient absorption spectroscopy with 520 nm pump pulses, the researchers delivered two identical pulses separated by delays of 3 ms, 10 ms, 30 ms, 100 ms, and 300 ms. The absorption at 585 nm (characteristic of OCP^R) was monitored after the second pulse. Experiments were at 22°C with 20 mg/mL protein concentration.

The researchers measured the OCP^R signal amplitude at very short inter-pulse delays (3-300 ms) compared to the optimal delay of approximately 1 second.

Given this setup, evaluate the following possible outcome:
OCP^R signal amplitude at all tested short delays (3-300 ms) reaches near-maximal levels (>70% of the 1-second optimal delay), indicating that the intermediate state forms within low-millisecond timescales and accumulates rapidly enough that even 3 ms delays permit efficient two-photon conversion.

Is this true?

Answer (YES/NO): NO